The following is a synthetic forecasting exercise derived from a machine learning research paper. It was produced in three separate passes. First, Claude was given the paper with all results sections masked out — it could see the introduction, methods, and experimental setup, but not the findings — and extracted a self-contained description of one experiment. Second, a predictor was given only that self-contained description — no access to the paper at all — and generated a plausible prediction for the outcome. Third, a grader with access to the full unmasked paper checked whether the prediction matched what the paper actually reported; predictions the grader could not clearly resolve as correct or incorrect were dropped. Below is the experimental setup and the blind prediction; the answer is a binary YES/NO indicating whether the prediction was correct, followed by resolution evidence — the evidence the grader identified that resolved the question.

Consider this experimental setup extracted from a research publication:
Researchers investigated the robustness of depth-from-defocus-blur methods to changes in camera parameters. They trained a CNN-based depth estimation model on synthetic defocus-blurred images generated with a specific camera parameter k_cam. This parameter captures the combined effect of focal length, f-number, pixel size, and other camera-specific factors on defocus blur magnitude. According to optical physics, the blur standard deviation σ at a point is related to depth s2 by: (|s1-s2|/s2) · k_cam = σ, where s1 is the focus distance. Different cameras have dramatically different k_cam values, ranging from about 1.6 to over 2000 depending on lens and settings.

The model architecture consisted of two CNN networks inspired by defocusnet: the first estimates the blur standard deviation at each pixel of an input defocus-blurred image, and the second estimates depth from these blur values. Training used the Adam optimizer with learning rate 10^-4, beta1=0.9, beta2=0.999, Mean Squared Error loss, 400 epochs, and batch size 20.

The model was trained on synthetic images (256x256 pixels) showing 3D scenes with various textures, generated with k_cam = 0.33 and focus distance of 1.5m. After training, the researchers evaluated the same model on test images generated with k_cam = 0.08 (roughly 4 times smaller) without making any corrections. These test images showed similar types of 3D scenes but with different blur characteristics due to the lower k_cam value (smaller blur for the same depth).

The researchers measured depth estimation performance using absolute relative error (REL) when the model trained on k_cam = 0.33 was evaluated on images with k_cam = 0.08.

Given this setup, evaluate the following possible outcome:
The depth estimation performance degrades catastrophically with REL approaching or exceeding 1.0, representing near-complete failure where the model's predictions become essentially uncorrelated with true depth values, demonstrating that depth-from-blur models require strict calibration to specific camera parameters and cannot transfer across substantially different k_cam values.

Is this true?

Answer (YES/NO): NO